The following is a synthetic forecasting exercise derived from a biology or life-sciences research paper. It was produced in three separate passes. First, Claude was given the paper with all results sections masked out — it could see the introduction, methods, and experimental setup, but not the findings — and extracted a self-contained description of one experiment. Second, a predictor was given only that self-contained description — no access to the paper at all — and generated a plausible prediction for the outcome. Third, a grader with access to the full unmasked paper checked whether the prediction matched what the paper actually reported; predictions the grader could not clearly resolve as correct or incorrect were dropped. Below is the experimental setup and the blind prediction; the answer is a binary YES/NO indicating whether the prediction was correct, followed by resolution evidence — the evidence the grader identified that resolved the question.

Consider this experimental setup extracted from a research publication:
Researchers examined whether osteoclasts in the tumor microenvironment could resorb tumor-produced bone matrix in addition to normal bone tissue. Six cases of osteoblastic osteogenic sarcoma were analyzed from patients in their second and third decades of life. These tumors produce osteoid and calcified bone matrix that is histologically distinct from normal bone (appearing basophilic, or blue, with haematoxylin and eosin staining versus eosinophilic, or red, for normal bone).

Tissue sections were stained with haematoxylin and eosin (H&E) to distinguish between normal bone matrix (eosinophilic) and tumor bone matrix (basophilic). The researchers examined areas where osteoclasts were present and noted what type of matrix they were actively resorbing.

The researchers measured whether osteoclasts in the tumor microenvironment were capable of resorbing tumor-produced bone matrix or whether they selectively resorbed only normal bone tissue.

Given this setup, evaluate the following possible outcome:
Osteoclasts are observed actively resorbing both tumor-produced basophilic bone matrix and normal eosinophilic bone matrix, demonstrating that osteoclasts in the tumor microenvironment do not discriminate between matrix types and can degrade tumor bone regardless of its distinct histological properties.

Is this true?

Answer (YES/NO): YES